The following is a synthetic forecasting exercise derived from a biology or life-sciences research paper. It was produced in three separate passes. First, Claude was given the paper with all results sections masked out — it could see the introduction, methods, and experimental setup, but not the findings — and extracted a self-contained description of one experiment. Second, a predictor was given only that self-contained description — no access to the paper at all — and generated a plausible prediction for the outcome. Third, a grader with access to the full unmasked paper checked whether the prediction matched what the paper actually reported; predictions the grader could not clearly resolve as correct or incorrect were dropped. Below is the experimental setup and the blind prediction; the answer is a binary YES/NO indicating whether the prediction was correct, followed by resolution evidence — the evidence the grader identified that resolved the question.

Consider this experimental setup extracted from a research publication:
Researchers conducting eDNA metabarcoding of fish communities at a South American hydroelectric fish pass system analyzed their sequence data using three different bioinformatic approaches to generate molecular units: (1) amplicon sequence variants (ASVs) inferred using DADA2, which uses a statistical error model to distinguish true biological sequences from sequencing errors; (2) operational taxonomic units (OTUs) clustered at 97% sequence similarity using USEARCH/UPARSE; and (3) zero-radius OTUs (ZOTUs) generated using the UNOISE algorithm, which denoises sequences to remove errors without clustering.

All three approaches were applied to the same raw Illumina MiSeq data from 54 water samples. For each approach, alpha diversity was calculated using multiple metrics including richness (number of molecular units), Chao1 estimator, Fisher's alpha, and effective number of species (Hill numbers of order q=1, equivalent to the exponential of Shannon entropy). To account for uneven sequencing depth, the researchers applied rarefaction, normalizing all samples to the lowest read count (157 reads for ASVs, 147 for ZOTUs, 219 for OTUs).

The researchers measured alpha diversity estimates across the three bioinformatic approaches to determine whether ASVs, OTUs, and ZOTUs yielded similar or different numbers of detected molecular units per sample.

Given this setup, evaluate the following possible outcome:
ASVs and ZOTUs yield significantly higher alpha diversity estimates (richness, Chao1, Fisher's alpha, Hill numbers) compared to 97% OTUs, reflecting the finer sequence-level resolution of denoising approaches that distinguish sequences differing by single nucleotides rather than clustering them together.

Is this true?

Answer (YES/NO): NO